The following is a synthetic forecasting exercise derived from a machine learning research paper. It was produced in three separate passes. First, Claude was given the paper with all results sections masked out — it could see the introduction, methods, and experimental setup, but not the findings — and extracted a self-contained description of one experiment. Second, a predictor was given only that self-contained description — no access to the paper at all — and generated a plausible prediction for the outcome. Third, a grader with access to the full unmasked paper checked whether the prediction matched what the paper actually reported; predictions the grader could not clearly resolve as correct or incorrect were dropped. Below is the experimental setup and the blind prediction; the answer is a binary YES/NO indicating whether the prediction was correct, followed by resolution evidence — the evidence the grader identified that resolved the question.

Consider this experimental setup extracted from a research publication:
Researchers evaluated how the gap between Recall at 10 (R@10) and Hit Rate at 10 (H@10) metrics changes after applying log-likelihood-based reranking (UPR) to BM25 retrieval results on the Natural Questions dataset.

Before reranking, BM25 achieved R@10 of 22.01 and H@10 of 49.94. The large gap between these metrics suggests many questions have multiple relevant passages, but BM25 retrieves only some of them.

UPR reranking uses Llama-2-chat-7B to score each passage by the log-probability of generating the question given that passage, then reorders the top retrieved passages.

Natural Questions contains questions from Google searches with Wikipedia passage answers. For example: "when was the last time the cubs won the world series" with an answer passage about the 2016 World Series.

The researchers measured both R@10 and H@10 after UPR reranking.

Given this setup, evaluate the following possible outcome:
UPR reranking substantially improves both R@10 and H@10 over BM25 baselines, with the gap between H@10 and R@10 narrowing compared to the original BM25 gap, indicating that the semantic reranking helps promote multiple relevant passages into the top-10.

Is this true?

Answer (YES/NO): YES